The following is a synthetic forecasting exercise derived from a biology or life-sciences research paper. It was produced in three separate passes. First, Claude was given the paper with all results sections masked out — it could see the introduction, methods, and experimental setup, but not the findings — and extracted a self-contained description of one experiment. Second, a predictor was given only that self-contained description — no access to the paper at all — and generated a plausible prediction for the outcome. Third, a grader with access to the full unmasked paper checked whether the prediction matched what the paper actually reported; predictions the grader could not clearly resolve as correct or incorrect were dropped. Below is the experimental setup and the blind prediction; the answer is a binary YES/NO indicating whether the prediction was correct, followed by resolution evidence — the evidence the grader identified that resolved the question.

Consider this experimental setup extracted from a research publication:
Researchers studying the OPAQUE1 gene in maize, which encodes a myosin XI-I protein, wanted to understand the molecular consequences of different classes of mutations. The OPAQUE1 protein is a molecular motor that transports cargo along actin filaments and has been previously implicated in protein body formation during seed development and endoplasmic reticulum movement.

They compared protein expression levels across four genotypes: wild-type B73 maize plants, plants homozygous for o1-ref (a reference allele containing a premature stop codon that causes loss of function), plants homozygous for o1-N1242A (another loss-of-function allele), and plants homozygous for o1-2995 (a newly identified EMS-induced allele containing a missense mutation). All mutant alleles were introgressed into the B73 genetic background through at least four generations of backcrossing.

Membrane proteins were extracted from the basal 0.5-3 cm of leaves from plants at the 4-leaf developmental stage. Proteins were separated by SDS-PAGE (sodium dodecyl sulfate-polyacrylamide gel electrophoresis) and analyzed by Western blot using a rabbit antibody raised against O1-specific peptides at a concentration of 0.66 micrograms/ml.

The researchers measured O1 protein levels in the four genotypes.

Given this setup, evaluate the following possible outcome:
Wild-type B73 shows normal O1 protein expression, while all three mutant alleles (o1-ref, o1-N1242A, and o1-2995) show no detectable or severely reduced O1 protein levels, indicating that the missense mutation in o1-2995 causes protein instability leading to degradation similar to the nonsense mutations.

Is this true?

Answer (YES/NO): NO